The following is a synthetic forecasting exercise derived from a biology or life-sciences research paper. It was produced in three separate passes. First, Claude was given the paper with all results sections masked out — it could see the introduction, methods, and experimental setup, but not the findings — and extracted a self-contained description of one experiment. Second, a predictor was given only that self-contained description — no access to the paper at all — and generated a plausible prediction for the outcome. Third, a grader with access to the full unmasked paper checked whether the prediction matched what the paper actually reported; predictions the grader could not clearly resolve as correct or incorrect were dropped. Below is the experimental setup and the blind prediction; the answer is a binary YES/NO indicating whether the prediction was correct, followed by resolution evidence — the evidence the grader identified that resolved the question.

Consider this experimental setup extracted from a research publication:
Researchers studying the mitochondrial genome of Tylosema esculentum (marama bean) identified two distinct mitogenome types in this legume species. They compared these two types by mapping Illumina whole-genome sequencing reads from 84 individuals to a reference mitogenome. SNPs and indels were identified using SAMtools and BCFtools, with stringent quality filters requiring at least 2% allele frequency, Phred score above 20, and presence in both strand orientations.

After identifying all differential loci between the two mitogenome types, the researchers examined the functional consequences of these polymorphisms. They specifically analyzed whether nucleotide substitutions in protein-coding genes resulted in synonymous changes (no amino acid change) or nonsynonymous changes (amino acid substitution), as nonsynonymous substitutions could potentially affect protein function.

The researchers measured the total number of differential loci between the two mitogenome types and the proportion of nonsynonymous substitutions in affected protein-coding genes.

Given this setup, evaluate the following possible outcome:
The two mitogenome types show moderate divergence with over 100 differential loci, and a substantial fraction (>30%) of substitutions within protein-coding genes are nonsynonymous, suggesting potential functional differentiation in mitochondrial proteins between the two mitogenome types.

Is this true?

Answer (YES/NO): NO